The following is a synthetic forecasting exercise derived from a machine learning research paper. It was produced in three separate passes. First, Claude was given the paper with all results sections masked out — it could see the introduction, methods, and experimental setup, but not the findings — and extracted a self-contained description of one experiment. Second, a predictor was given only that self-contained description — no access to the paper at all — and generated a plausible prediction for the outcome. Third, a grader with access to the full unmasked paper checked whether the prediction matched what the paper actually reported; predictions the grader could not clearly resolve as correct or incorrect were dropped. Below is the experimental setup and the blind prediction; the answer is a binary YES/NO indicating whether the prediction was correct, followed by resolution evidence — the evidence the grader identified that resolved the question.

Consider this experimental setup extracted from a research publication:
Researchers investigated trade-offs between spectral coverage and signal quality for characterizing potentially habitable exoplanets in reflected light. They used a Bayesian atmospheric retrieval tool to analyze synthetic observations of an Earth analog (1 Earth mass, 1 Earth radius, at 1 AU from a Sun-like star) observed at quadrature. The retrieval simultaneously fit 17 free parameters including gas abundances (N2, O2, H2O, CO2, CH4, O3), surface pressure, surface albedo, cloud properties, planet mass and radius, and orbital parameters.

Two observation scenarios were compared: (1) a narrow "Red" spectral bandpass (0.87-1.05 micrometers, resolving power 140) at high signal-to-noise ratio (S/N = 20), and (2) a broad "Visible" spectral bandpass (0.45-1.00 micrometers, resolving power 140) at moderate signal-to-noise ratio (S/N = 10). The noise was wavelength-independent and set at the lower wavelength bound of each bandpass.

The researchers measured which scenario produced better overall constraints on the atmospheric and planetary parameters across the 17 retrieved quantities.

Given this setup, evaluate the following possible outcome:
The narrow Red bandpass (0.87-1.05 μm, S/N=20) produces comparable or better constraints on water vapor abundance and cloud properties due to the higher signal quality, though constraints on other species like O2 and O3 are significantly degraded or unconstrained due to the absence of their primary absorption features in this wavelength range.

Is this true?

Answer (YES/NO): NO